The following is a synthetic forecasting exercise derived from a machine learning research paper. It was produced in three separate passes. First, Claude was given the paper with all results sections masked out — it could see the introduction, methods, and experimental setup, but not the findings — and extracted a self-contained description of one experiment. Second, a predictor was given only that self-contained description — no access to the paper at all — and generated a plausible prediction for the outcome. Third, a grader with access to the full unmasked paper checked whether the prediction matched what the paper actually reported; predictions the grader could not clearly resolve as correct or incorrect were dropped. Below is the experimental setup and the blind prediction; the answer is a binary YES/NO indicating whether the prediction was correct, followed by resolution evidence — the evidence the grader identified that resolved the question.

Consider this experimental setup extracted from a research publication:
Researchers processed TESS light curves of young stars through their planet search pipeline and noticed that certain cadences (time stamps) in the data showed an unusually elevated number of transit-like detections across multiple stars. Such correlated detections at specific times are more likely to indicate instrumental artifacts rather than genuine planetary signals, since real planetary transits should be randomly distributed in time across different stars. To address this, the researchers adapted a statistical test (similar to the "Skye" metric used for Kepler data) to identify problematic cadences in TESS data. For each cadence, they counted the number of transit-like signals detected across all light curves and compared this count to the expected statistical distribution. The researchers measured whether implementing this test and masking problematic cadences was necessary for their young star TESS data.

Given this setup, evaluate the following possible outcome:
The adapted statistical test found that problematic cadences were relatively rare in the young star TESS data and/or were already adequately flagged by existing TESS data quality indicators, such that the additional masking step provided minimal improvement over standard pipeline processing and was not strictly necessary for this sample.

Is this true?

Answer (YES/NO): NO